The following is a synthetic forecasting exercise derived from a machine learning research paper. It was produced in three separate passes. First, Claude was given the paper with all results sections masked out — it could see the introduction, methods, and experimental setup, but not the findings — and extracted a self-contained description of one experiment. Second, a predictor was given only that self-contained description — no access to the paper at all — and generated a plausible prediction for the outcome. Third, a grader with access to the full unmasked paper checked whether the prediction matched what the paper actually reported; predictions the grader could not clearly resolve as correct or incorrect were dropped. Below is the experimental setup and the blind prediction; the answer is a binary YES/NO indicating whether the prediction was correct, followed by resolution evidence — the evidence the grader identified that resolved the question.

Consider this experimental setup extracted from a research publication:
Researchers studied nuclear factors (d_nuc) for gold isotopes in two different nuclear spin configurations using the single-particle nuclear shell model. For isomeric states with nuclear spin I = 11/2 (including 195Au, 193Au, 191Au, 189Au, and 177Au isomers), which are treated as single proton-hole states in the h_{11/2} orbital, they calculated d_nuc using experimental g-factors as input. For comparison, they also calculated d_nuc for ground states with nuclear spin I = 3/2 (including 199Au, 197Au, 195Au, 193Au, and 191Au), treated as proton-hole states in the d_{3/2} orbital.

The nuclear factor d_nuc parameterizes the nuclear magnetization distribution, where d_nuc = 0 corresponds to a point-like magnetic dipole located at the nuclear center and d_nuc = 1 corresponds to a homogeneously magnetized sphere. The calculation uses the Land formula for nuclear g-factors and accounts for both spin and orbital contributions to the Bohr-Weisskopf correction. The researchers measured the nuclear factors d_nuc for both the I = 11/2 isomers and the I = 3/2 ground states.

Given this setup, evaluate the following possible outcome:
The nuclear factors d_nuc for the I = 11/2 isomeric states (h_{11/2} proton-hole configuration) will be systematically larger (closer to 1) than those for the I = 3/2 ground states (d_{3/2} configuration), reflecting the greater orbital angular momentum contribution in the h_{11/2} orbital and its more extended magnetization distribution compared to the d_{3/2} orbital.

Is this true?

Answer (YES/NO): YES